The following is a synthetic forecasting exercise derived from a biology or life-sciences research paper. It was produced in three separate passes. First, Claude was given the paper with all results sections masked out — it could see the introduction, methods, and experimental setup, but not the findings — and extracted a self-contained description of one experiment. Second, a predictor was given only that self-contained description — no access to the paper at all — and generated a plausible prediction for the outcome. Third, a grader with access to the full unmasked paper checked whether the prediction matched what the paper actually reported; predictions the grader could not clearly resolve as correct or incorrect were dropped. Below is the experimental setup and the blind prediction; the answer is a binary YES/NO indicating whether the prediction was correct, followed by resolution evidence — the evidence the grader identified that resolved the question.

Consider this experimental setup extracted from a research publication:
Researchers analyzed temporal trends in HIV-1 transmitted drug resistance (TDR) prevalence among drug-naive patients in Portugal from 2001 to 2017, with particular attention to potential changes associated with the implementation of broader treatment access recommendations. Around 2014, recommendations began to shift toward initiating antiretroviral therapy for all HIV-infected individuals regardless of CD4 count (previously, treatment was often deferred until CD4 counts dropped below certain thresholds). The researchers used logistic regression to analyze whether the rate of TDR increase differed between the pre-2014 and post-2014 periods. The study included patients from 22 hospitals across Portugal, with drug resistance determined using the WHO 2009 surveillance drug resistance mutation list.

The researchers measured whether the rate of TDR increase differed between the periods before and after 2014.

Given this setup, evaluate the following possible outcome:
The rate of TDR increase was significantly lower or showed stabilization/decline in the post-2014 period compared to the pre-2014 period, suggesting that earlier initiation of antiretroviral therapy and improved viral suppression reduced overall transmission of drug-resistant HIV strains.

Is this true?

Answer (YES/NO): NO